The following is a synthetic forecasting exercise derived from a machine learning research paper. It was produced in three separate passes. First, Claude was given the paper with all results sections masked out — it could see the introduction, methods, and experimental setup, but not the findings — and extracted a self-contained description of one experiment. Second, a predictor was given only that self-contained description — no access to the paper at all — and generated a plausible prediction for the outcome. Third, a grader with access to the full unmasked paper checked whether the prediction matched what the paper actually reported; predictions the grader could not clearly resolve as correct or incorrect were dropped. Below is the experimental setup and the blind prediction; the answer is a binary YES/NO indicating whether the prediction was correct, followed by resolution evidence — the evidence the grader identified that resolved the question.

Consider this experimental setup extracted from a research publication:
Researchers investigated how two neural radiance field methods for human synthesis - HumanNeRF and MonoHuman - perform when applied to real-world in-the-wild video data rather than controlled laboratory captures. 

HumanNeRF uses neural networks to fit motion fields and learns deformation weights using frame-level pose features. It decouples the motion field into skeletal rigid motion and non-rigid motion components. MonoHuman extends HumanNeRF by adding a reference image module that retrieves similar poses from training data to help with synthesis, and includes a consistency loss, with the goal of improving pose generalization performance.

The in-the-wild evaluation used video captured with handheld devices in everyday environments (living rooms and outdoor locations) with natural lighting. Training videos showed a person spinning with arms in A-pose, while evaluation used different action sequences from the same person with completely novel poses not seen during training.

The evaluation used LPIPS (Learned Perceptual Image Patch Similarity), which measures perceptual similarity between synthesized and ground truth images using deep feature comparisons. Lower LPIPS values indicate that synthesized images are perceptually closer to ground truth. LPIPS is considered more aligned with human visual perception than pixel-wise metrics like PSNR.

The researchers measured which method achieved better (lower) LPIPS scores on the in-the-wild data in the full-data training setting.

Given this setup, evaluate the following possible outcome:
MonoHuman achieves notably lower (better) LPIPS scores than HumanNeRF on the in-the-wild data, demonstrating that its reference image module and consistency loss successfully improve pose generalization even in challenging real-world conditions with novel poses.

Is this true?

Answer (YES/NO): NO